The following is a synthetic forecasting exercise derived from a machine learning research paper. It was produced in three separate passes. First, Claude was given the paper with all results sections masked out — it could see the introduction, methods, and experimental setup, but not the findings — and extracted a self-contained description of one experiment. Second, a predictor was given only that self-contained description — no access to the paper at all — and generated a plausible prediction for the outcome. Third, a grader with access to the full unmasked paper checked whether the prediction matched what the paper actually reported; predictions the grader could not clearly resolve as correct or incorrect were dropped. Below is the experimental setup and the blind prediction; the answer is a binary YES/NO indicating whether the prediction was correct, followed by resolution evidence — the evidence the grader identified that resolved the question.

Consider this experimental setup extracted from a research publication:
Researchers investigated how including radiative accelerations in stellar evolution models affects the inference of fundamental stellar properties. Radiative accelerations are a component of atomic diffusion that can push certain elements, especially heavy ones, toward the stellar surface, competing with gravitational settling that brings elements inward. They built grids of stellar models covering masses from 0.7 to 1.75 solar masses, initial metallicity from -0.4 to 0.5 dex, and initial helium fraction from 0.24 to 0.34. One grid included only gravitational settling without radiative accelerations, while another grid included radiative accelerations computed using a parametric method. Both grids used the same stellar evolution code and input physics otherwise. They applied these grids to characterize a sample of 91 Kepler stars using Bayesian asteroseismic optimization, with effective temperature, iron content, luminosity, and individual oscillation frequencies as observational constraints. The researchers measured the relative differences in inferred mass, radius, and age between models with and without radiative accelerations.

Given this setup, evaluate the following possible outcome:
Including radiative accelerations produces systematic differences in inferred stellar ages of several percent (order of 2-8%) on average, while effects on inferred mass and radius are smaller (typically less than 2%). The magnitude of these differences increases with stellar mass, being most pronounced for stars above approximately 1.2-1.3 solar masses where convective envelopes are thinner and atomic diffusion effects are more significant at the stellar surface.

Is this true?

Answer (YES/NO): NO